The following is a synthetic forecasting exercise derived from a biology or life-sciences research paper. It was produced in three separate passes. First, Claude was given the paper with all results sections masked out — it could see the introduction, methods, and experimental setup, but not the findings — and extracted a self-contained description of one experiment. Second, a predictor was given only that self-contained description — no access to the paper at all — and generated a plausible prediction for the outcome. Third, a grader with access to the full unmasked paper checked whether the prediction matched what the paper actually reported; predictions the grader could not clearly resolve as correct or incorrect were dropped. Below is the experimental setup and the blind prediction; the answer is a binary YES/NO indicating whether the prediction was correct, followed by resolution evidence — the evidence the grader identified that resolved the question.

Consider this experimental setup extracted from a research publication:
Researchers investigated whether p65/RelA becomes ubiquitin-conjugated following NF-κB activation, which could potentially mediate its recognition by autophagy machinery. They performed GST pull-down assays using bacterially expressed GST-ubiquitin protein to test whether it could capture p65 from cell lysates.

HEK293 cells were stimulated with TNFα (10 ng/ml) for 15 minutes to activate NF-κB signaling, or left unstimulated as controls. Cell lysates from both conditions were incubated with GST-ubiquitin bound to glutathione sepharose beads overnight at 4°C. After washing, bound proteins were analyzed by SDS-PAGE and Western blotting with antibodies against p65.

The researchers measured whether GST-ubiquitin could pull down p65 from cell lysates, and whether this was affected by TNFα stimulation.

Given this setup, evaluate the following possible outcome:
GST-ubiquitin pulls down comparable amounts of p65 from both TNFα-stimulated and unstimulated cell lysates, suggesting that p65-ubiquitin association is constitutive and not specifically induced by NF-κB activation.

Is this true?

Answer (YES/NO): NO